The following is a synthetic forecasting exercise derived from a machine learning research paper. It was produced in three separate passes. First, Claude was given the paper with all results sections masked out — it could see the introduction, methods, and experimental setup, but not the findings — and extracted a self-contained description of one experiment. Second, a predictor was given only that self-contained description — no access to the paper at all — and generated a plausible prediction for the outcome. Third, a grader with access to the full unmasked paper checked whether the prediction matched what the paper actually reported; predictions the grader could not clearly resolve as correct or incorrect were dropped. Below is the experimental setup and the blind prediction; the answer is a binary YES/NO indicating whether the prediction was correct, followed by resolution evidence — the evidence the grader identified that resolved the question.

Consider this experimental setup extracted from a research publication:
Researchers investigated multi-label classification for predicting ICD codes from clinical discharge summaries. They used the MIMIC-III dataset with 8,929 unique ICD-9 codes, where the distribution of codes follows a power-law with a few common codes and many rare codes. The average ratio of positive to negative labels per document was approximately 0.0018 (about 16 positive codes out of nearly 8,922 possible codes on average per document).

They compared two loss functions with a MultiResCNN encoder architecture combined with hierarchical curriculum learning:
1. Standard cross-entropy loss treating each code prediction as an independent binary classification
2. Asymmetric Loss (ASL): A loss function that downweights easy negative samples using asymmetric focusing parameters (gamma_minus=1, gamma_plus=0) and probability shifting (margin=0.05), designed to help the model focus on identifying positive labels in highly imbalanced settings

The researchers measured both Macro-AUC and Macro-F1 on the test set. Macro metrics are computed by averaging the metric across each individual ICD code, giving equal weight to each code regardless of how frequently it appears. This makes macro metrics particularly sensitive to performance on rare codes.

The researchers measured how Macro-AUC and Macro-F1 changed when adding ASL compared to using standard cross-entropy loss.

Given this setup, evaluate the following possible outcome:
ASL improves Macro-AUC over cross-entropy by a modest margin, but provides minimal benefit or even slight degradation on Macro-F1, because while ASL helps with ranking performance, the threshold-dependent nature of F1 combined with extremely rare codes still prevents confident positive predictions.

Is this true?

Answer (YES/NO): NO